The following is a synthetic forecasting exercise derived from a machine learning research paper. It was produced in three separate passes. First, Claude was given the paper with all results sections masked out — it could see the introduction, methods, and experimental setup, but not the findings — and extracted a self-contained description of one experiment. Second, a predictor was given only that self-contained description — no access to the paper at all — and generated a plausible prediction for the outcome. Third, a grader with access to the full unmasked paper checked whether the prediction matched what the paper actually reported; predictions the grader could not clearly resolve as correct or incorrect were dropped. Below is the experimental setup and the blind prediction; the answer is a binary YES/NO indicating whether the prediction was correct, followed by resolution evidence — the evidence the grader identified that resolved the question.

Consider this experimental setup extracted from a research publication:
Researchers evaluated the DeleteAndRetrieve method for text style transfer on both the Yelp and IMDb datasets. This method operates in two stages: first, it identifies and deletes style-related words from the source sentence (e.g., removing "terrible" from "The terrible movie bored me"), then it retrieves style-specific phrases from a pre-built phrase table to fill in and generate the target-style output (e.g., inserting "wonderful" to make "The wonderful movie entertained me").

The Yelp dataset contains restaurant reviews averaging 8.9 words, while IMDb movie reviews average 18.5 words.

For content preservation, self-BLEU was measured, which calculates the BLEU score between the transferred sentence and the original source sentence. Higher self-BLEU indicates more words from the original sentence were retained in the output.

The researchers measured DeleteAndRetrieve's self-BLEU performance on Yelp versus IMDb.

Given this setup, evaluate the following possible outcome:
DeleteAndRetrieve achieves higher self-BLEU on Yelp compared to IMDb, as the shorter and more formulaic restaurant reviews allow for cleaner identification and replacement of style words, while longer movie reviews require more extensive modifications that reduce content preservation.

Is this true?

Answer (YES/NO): NO